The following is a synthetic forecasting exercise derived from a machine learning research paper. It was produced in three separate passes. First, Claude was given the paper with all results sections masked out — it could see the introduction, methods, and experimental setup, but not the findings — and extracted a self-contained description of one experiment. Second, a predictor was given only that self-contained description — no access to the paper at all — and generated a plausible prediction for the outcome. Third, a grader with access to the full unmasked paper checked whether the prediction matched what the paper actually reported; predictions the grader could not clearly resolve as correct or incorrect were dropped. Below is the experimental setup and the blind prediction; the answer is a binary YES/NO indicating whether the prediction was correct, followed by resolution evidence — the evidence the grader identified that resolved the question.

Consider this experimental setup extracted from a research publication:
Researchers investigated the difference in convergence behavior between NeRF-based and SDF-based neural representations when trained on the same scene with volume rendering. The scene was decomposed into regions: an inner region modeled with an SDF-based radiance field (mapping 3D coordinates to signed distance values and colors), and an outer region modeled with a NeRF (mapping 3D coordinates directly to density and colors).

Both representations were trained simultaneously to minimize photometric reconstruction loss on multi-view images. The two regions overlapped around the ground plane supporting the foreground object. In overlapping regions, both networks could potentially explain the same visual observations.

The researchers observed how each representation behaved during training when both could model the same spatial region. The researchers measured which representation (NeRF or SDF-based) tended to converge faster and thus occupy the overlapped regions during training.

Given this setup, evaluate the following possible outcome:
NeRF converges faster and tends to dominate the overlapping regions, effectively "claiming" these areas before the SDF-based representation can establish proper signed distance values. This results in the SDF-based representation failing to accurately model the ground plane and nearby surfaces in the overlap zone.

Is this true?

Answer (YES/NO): YES